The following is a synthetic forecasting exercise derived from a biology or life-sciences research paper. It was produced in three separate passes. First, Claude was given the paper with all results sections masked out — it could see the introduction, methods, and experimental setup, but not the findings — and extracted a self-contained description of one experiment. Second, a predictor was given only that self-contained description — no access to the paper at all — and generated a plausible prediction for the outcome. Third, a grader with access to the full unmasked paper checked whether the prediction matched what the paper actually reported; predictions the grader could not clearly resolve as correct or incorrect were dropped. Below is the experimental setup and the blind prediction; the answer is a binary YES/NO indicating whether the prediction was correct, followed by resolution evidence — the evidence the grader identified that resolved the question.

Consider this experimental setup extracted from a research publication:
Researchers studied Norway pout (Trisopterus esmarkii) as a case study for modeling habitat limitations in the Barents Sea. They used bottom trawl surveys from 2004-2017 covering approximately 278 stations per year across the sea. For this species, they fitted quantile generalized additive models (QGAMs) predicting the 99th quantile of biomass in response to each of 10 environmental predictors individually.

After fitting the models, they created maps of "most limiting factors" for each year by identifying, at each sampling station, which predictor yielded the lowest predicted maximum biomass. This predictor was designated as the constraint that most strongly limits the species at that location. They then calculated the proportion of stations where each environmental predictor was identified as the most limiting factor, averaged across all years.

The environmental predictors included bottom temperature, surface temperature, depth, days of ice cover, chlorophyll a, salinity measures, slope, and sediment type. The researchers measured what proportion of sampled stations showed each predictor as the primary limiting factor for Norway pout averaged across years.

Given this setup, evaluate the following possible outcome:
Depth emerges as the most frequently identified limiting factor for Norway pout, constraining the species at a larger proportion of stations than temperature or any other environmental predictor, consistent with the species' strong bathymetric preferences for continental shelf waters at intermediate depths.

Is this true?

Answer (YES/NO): NO